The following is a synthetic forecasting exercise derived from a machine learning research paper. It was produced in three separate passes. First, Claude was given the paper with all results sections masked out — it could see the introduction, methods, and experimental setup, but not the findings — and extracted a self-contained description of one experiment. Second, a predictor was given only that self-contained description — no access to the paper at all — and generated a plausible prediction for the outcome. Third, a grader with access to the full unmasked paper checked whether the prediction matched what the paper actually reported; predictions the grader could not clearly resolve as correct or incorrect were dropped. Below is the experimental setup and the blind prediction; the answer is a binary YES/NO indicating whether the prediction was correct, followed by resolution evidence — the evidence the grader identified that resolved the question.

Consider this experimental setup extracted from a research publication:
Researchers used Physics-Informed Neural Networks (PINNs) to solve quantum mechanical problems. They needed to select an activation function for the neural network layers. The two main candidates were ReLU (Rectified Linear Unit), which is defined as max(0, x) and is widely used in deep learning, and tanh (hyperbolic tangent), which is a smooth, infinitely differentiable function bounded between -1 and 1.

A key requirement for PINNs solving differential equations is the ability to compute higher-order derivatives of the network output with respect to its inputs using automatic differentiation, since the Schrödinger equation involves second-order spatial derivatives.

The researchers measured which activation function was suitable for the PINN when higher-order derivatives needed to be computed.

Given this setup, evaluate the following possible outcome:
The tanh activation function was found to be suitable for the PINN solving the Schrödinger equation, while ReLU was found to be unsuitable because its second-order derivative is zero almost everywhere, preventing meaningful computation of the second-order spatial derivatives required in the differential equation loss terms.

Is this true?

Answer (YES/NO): NO